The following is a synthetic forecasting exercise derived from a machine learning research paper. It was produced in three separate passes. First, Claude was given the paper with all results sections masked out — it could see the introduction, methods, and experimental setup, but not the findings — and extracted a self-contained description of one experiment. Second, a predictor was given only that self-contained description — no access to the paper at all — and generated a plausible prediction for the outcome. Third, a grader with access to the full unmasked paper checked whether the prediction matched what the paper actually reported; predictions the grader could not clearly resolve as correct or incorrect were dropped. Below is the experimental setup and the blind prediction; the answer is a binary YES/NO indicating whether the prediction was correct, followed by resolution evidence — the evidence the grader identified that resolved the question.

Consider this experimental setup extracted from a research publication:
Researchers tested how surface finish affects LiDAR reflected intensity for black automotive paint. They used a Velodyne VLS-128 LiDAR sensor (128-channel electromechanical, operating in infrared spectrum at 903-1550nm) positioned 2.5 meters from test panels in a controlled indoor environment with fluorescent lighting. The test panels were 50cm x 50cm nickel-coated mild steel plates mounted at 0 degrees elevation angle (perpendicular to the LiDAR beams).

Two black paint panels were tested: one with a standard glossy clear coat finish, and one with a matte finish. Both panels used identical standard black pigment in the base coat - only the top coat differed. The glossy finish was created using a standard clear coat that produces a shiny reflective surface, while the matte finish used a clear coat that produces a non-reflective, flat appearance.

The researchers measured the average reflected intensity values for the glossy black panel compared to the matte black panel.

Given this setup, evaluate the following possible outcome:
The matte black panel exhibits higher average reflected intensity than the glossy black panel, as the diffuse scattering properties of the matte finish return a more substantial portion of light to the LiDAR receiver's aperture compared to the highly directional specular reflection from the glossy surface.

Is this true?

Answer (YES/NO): NO